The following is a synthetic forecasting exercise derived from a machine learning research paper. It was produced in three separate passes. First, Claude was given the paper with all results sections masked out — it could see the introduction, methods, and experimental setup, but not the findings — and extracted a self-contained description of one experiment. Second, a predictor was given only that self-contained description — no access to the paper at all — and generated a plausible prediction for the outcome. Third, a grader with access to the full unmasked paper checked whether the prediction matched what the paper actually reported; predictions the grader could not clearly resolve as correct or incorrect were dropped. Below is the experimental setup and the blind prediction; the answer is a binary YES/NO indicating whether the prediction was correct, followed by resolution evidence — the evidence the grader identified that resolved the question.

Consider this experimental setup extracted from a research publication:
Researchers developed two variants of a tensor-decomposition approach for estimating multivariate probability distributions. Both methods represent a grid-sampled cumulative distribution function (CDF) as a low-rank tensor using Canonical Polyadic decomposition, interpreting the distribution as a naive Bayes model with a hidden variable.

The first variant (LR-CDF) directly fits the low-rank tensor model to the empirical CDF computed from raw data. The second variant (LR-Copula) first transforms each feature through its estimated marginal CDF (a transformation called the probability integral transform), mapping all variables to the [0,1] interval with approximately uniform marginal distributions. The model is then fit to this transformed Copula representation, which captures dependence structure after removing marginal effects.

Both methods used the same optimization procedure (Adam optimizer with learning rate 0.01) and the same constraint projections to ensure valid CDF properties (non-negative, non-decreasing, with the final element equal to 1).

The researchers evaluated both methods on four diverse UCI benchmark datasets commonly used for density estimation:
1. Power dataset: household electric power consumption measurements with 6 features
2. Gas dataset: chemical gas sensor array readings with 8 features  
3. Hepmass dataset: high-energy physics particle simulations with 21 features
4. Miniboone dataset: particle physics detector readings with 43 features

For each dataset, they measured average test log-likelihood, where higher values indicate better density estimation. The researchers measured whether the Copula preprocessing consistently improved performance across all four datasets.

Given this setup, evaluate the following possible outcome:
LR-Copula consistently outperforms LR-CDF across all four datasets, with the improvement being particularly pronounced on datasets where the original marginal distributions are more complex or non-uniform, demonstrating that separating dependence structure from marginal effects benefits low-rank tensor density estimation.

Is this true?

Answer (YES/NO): NO